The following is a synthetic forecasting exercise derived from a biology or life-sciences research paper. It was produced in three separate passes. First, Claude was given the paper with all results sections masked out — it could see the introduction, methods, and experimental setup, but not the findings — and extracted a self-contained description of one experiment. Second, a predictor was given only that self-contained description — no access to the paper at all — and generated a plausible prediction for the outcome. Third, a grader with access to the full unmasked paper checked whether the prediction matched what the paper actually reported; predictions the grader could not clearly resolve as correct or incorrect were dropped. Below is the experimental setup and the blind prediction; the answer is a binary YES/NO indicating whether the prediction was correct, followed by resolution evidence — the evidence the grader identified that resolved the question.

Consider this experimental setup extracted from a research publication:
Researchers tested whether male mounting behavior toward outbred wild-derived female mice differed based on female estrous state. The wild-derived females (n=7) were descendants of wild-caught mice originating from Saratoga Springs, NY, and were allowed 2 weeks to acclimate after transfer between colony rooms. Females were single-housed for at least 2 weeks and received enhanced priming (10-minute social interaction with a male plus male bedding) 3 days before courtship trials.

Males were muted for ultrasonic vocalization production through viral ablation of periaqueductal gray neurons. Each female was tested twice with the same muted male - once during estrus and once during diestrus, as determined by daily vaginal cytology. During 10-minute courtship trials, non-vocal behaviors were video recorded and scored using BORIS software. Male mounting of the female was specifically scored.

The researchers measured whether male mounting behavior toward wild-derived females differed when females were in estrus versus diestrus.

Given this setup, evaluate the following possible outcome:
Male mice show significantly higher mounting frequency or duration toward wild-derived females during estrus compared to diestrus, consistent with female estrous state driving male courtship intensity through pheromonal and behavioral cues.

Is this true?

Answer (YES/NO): NO